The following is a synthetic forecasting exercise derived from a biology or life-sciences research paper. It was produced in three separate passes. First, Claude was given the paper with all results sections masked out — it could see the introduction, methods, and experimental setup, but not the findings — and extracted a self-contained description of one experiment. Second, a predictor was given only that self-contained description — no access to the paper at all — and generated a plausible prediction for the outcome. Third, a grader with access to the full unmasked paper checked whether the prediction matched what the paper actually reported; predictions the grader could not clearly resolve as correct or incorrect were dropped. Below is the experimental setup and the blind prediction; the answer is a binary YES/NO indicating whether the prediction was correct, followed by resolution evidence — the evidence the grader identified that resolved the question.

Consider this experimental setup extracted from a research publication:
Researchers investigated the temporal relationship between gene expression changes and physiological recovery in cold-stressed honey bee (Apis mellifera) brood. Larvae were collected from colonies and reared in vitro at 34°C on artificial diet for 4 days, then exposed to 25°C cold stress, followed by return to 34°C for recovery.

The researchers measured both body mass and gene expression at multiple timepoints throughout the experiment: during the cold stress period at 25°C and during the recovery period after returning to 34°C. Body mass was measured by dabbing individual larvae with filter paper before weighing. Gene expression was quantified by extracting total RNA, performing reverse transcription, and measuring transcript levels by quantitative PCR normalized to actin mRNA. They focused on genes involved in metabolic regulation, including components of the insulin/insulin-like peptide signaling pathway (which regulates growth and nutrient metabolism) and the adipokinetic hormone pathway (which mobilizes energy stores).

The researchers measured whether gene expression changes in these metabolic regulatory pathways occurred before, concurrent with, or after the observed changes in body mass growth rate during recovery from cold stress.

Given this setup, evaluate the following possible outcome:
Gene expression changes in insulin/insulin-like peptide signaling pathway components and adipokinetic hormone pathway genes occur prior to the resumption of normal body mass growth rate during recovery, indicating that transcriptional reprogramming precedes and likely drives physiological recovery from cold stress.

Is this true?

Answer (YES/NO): NO